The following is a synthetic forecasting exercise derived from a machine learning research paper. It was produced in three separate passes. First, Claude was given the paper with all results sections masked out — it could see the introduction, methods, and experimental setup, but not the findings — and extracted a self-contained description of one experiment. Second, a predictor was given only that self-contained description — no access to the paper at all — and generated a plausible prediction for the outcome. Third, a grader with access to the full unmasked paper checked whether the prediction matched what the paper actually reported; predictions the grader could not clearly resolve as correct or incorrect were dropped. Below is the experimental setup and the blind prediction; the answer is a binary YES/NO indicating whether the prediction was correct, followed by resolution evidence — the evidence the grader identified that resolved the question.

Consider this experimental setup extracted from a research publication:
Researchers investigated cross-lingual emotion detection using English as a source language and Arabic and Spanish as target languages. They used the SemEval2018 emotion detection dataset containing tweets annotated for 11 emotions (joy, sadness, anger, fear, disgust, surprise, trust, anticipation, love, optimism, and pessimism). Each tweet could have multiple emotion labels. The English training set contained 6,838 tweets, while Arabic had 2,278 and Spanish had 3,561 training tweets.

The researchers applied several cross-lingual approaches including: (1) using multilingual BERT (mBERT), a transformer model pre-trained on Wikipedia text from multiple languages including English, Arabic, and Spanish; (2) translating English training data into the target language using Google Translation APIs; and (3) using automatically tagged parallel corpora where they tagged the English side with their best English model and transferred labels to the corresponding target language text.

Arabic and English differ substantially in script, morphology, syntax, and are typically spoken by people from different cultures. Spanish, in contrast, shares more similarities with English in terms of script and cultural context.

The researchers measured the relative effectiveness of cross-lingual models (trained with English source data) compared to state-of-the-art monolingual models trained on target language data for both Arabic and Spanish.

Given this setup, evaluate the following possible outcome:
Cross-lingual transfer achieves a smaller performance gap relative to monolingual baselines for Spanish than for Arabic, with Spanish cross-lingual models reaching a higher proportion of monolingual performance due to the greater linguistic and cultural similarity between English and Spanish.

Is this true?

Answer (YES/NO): NO